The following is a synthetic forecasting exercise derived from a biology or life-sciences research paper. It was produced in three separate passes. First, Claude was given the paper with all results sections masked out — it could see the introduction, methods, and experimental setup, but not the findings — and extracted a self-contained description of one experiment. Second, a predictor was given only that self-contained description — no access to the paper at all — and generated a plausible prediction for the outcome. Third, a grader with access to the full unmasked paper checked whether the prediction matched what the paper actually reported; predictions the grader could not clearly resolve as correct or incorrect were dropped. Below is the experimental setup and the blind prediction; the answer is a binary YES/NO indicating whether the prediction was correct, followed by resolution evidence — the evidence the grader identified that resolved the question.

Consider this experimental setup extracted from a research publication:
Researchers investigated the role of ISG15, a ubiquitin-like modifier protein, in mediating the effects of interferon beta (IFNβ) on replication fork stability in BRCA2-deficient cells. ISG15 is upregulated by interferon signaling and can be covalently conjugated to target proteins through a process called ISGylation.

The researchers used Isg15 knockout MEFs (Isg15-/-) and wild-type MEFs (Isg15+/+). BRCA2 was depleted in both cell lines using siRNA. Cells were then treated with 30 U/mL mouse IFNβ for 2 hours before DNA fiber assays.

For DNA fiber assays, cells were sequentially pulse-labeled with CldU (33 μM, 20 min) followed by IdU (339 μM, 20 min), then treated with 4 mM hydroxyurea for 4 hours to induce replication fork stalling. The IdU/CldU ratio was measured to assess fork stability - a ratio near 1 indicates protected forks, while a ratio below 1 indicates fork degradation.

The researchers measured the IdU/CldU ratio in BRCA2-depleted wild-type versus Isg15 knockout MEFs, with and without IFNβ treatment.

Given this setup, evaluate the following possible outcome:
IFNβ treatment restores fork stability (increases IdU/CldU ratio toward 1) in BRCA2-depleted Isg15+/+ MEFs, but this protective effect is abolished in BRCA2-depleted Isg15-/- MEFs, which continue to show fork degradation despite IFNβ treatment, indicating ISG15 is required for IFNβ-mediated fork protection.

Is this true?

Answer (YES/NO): YES